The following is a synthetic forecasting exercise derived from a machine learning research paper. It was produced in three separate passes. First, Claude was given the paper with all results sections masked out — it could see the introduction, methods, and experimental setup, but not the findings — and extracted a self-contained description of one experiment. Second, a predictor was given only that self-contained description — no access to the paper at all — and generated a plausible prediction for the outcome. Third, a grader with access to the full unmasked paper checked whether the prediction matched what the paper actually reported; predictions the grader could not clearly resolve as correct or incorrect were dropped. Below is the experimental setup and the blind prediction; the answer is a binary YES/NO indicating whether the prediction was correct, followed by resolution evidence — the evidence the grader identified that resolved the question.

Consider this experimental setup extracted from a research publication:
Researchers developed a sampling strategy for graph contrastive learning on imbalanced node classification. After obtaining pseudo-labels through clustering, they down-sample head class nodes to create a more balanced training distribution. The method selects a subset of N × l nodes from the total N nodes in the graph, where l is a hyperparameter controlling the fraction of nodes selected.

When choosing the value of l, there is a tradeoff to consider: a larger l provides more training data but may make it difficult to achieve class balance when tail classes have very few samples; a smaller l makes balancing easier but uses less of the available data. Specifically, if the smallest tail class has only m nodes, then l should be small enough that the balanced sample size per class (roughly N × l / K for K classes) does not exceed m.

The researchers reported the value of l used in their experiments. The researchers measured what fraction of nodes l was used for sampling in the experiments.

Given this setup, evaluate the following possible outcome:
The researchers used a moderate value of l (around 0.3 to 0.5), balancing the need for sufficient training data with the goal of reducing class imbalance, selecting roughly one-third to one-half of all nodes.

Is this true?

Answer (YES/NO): NO